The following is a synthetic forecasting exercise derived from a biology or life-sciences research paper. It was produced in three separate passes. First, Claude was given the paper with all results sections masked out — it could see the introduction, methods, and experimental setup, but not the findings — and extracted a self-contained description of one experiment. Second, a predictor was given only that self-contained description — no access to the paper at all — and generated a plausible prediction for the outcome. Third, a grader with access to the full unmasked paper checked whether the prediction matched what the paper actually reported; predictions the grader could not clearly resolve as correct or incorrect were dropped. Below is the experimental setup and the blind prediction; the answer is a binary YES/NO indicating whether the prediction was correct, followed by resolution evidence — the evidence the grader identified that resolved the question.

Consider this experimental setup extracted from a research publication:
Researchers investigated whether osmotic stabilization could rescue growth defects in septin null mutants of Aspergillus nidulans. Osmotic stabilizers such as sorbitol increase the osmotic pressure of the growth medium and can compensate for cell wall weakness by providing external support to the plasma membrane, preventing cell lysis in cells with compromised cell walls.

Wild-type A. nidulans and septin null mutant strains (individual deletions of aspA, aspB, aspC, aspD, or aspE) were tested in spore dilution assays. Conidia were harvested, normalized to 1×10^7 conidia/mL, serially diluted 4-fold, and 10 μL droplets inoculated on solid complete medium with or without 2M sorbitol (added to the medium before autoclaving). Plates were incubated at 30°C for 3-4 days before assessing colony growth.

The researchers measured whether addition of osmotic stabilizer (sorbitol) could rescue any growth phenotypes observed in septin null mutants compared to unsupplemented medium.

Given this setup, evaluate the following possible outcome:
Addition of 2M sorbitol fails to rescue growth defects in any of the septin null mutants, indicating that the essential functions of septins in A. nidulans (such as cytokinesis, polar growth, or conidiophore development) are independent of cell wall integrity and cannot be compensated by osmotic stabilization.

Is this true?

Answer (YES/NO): NO